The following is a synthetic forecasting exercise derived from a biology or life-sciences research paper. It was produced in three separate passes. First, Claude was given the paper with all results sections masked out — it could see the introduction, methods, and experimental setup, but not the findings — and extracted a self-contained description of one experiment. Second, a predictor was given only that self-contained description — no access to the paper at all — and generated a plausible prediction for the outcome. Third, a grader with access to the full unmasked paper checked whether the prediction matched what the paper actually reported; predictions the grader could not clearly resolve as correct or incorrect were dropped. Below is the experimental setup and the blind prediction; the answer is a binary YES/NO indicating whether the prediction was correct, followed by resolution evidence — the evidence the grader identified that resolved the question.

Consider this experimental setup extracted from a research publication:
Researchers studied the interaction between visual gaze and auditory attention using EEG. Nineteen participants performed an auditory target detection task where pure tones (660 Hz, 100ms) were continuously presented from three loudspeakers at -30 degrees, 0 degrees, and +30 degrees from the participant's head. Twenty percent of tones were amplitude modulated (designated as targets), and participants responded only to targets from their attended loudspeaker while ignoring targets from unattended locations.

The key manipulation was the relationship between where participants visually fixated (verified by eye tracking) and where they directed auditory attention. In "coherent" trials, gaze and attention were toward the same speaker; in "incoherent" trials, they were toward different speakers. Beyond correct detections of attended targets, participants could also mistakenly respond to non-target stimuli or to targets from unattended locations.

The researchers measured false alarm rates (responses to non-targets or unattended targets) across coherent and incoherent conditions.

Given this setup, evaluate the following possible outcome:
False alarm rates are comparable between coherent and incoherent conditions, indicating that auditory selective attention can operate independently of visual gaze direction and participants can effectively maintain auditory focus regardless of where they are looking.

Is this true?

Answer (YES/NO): NO